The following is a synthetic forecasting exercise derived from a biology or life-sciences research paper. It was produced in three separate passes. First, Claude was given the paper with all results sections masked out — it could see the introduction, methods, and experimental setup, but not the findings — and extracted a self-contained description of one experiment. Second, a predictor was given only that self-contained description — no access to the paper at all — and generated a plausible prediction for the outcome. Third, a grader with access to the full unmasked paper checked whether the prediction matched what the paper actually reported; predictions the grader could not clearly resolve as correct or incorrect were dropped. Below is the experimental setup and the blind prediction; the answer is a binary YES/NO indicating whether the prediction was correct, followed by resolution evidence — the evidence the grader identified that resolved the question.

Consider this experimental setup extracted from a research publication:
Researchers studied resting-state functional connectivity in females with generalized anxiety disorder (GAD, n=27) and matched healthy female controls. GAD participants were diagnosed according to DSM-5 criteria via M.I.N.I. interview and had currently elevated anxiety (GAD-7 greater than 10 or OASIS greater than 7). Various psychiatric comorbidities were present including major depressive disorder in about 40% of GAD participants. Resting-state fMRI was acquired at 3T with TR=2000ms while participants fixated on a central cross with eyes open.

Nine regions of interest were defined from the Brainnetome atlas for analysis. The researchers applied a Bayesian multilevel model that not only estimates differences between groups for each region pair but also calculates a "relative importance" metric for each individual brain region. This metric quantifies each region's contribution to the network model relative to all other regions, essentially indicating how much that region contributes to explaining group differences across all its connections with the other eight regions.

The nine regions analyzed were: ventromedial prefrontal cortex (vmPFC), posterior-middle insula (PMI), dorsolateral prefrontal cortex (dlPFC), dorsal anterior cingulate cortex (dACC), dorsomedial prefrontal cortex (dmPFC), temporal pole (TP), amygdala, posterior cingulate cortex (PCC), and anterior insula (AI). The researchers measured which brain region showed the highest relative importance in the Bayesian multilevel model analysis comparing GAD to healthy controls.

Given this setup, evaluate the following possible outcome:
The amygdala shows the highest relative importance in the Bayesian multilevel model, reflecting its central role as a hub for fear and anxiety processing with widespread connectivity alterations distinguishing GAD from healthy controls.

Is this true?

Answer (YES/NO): NO